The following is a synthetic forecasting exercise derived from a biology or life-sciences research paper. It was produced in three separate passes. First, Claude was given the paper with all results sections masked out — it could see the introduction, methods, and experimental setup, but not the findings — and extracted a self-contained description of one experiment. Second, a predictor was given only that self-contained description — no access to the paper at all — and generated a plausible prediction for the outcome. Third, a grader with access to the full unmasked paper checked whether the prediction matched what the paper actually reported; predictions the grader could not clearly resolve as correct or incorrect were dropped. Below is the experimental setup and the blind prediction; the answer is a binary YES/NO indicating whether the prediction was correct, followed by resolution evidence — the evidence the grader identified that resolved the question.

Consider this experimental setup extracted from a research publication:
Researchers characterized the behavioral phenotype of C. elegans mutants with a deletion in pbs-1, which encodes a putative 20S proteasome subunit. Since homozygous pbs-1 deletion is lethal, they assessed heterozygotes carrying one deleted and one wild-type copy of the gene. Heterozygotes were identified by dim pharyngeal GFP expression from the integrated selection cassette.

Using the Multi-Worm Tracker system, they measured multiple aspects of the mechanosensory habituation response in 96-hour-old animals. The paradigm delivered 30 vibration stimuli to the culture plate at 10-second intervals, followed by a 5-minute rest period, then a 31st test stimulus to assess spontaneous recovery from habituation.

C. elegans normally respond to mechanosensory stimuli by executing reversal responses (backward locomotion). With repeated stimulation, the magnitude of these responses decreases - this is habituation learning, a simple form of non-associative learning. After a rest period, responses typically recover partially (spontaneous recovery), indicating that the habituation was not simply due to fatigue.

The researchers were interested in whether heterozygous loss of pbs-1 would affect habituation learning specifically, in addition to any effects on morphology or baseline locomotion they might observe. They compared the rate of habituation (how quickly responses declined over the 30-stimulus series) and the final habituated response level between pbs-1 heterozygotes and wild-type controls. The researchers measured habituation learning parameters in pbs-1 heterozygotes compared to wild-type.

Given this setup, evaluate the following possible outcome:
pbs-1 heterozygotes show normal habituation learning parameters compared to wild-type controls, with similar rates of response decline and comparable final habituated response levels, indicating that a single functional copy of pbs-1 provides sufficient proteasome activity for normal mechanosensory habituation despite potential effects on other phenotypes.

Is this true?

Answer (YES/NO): YES